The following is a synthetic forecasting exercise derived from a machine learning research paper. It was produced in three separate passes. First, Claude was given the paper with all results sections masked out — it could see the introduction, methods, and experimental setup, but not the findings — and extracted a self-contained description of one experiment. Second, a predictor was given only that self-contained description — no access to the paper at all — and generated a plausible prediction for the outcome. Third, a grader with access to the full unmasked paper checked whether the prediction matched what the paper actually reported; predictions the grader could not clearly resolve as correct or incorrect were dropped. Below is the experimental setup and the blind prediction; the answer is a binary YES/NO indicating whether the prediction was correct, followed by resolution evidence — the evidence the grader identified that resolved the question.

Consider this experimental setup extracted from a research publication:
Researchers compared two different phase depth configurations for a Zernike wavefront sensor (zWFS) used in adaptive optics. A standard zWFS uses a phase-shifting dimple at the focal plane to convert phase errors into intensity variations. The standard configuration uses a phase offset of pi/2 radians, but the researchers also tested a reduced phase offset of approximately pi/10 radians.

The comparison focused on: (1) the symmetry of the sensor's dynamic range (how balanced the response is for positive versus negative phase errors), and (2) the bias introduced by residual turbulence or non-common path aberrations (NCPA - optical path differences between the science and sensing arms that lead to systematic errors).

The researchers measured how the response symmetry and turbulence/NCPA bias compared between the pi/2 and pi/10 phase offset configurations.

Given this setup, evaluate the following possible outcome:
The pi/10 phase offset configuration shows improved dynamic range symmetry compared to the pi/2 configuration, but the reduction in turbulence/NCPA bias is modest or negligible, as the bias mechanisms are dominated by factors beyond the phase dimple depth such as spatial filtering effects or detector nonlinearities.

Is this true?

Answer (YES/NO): NO